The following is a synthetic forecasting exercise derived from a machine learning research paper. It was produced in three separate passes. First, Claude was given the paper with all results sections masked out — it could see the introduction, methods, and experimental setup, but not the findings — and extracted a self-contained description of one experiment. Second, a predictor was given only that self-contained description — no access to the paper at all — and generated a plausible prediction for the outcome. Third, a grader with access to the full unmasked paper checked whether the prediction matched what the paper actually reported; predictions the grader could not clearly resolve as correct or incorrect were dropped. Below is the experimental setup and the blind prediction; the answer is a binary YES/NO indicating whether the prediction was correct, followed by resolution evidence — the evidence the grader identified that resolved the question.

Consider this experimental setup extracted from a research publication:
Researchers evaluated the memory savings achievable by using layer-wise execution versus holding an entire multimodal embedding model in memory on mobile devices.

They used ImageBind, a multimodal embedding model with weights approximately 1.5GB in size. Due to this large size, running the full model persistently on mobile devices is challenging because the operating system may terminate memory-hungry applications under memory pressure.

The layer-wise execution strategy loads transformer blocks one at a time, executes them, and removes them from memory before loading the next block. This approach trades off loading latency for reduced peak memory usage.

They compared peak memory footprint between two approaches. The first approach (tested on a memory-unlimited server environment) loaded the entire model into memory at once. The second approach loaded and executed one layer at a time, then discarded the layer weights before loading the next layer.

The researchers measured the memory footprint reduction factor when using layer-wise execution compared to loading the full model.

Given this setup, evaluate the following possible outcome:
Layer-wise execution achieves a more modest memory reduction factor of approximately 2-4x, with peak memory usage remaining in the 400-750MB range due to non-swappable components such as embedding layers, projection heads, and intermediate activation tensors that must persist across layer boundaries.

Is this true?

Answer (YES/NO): NO